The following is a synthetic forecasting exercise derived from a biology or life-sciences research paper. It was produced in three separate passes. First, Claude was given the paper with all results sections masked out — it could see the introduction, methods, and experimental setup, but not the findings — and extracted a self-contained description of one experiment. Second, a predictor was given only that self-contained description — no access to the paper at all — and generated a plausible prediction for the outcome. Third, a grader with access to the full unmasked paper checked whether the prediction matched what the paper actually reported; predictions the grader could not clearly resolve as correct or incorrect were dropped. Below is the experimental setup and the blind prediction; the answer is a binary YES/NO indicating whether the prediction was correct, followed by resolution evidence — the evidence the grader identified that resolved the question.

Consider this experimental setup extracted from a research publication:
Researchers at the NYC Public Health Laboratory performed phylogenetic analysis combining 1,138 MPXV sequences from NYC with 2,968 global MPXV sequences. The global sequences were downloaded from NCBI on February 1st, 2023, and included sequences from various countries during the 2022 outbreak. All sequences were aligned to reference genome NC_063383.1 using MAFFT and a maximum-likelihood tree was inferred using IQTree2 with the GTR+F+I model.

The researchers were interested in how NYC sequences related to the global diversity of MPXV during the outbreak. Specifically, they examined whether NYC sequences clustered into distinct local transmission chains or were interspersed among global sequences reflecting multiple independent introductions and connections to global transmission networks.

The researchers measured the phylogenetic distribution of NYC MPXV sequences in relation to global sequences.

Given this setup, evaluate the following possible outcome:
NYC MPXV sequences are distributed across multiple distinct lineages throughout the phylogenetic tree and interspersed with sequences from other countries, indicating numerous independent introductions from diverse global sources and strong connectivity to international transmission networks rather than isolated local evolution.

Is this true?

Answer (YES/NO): NO